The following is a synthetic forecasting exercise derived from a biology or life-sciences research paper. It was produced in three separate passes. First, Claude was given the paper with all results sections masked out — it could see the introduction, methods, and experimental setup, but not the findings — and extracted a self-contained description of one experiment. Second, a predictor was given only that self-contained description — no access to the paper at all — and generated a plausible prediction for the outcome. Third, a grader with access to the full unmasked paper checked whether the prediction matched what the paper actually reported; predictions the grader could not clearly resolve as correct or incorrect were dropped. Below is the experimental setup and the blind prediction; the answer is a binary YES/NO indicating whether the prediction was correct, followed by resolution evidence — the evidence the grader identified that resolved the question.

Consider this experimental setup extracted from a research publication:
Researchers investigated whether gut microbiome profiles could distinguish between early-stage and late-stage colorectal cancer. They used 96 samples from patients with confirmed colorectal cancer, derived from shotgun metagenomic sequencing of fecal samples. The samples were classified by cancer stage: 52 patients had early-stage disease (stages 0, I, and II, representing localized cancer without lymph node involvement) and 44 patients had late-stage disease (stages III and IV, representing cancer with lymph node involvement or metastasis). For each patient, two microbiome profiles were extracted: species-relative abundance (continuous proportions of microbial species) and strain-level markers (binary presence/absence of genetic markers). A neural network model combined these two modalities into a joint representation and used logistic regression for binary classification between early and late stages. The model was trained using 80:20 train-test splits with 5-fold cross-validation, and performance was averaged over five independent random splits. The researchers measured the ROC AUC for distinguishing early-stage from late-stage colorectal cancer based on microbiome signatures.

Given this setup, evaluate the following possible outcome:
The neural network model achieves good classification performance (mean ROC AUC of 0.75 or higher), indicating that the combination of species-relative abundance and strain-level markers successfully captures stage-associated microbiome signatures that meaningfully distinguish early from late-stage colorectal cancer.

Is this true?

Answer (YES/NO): NO